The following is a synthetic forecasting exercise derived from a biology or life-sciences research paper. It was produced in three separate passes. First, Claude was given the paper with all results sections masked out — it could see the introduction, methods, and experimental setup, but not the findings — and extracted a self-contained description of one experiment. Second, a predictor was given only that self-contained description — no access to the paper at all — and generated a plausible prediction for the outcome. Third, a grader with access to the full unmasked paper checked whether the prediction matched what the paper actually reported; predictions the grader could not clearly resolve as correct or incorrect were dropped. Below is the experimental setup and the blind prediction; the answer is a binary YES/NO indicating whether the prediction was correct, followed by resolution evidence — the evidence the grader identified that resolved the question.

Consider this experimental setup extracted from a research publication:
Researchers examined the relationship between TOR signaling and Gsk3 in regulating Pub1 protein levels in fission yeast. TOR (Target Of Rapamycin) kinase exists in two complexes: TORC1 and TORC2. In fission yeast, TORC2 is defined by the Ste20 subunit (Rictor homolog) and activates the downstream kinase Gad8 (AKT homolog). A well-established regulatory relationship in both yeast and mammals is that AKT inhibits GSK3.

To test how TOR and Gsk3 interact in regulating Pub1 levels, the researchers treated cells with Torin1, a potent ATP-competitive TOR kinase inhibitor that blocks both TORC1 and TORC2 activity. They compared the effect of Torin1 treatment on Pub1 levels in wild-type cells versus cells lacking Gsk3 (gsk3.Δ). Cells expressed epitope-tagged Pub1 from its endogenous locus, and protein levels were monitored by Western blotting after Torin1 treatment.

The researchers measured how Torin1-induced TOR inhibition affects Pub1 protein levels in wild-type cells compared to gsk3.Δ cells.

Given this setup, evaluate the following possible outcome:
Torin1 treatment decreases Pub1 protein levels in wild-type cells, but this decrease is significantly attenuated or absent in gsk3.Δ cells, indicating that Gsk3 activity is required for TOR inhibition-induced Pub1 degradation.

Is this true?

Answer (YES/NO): NO